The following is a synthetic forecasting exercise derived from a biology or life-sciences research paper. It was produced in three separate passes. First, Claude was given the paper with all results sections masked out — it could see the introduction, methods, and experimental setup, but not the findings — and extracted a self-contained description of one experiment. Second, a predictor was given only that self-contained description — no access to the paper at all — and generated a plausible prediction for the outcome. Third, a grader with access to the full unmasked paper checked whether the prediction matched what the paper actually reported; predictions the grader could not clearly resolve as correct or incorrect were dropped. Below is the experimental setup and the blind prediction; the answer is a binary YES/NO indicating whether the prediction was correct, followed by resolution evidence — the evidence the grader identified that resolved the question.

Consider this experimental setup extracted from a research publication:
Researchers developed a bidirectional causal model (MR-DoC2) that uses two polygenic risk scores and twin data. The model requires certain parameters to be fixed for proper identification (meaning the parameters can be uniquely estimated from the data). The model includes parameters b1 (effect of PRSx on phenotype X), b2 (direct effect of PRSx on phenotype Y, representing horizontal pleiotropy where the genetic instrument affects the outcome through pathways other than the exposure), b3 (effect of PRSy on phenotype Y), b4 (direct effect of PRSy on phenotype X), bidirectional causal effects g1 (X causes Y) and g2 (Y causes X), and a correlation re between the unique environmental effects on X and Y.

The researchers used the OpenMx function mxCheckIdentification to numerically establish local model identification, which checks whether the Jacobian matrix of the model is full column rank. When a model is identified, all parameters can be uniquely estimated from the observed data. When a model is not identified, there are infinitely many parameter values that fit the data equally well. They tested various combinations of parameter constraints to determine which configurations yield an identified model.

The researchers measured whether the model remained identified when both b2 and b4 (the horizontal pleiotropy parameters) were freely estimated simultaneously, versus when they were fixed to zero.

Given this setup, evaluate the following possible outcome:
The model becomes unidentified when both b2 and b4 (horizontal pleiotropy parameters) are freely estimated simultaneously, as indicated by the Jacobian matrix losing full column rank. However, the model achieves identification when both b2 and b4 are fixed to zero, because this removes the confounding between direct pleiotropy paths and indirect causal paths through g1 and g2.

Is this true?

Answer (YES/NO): YES